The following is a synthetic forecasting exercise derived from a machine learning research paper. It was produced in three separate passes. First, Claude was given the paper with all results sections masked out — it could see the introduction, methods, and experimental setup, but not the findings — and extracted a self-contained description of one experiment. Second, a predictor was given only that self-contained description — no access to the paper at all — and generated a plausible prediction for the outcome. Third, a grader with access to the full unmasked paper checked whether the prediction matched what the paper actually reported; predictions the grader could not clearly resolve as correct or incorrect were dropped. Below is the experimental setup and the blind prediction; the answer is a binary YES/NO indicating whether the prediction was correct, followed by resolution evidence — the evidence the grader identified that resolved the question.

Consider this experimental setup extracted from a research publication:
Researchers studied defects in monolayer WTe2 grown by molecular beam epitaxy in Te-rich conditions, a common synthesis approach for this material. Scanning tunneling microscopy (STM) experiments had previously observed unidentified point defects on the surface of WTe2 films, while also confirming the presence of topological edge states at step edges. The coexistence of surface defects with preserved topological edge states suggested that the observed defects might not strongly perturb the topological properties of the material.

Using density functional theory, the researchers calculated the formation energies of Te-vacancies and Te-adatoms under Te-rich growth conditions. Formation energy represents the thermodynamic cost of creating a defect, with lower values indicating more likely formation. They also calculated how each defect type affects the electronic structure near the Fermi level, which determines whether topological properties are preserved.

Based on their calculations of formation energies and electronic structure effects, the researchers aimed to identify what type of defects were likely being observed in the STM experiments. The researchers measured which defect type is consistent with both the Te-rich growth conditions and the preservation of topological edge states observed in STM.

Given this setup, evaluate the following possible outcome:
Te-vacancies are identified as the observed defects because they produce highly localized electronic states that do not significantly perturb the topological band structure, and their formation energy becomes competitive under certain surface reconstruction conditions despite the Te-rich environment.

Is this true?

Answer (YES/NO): NO